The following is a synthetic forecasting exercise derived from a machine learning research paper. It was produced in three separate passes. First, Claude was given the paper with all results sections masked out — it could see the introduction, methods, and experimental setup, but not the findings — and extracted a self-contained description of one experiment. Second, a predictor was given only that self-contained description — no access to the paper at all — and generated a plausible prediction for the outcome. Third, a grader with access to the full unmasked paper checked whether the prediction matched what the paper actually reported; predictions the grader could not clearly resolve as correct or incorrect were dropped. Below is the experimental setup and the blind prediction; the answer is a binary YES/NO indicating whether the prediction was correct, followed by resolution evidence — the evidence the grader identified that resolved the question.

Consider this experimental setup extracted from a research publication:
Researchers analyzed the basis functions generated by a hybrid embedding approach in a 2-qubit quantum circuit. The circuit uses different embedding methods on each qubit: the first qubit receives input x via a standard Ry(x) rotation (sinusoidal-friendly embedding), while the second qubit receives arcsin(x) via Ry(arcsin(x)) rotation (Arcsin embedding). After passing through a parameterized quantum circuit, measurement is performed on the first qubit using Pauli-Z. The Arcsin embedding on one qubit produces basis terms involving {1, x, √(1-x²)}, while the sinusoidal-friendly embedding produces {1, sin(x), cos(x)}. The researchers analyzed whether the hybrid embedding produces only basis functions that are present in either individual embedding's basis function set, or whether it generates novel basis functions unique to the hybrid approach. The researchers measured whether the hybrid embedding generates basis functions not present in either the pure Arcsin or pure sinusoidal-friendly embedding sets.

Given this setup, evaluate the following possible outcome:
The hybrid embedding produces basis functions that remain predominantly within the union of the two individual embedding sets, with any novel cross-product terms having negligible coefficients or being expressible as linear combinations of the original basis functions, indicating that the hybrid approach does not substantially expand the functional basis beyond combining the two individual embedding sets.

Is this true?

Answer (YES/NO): NO